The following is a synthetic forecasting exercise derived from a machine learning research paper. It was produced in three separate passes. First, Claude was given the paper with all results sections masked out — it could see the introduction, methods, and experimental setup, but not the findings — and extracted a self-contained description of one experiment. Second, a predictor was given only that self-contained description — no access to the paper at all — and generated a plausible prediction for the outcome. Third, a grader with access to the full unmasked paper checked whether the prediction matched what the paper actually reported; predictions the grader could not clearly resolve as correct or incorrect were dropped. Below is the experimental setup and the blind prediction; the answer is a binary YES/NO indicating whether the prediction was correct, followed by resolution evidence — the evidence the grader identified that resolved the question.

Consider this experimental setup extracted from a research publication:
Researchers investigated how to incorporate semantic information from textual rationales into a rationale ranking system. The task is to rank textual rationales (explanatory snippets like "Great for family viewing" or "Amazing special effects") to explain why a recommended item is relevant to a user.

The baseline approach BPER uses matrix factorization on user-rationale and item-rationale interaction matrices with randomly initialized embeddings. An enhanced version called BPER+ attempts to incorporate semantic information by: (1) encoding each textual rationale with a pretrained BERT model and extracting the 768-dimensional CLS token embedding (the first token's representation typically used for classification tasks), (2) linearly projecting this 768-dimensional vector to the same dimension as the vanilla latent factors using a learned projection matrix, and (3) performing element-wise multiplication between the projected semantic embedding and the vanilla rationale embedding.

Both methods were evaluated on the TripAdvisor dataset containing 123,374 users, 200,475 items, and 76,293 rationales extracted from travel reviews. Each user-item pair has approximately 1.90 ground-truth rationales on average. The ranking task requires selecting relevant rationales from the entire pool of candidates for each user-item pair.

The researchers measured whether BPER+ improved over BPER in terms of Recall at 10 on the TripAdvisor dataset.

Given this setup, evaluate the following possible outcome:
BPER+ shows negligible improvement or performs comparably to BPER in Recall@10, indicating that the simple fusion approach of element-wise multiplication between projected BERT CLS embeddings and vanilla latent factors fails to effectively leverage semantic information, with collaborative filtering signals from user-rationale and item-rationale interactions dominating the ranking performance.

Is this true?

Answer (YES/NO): NO